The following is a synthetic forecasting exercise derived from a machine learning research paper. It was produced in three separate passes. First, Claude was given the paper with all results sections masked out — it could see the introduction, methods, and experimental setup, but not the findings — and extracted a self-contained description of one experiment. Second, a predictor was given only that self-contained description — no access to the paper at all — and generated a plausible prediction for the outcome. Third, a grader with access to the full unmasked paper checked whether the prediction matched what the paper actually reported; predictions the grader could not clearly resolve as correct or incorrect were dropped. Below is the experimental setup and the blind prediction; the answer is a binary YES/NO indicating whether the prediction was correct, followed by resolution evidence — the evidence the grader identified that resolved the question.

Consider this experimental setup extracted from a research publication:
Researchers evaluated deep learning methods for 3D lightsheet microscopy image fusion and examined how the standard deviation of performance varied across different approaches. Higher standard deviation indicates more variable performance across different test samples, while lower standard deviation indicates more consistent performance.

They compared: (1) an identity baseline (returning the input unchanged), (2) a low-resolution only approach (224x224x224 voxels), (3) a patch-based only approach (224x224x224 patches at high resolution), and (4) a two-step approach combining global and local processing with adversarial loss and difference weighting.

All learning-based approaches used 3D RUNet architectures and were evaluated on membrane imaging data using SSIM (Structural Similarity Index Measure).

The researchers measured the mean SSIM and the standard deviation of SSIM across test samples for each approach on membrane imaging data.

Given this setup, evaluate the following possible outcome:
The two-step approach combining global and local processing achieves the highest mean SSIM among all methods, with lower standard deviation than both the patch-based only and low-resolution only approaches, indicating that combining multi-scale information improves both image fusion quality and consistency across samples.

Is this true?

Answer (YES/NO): YES